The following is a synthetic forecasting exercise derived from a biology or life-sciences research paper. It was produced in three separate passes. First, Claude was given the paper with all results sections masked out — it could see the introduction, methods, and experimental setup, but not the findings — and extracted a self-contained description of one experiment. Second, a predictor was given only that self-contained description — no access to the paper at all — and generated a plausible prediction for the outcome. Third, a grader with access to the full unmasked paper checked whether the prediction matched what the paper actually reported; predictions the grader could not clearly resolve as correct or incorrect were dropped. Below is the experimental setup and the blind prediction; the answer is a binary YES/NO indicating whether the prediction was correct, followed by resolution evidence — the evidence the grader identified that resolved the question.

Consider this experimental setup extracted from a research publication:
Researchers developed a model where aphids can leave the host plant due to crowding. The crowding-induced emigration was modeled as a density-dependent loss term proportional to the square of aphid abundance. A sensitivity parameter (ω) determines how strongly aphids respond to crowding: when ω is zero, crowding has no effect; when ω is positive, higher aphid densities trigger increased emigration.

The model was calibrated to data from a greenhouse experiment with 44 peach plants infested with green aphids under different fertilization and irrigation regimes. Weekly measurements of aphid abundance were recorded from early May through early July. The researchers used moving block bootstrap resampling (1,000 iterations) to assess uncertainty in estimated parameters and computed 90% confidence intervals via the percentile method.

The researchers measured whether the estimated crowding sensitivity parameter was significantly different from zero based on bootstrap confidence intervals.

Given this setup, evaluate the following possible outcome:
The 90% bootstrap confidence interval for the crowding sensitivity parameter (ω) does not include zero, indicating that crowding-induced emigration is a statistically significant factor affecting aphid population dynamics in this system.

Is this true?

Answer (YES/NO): NO